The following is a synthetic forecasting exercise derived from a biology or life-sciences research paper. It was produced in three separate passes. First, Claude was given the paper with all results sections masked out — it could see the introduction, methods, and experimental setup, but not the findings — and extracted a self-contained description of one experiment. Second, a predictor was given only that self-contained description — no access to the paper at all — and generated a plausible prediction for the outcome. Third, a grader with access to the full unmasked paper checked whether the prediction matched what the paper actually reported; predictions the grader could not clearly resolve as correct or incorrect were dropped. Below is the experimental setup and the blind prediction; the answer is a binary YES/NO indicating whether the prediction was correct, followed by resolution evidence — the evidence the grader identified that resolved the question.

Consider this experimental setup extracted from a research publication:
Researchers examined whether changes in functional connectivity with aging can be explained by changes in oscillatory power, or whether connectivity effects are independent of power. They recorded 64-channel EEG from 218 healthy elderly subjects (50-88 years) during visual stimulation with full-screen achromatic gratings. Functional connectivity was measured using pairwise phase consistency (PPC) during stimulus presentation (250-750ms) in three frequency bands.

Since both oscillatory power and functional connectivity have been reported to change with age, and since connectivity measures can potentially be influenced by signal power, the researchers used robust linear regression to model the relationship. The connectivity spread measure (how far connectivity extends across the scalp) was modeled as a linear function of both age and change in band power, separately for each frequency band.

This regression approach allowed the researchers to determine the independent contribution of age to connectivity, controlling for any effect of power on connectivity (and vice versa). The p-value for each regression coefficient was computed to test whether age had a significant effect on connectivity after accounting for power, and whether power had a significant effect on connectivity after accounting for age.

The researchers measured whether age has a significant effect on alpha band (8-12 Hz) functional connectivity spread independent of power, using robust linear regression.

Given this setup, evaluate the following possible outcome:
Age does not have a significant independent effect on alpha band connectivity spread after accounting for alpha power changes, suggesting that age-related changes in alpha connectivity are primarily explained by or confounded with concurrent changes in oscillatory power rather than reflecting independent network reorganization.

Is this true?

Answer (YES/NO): NO